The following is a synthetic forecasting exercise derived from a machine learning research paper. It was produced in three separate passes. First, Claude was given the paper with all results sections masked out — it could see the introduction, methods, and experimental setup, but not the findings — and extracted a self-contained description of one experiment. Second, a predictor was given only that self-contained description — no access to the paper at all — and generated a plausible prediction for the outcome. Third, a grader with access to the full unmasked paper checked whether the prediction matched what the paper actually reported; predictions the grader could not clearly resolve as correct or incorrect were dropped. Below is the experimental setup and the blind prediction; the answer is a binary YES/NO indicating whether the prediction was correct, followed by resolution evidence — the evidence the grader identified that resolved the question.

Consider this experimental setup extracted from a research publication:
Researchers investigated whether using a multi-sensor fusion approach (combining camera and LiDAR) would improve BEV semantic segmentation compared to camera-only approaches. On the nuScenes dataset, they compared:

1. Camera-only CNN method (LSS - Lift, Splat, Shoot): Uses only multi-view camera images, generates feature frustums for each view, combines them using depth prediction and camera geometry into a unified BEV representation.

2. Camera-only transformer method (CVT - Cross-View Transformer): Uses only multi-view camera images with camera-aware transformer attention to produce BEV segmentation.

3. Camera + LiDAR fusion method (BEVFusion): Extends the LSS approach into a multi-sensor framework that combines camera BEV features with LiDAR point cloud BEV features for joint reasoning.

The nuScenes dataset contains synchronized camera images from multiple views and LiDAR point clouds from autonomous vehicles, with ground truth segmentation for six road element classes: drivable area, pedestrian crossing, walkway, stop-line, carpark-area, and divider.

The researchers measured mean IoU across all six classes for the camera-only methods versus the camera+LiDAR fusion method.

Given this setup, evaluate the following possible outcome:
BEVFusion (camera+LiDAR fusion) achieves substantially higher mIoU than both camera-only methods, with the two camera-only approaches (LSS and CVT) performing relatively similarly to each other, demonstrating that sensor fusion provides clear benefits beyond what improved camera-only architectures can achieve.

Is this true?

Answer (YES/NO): NO